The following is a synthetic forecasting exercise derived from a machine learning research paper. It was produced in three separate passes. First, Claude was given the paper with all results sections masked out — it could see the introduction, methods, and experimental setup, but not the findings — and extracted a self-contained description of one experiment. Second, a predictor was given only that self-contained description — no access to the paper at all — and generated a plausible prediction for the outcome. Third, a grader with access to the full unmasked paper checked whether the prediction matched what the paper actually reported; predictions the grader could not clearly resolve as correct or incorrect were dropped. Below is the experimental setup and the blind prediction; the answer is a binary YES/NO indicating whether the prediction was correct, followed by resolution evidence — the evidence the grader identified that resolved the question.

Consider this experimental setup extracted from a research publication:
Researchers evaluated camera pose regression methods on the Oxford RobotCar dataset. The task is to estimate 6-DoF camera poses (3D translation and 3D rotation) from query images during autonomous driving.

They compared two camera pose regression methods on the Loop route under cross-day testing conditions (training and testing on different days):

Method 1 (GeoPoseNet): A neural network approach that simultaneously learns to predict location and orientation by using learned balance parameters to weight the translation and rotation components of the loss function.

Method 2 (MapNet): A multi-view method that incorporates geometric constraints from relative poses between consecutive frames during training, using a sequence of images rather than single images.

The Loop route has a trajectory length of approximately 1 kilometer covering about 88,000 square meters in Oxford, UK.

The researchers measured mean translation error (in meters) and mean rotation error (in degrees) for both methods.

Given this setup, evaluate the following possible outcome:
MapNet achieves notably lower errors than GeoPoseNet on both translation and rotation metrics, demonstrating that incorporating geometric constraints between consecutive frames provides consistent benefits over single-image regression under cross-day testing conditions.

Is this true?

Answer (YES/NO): YES